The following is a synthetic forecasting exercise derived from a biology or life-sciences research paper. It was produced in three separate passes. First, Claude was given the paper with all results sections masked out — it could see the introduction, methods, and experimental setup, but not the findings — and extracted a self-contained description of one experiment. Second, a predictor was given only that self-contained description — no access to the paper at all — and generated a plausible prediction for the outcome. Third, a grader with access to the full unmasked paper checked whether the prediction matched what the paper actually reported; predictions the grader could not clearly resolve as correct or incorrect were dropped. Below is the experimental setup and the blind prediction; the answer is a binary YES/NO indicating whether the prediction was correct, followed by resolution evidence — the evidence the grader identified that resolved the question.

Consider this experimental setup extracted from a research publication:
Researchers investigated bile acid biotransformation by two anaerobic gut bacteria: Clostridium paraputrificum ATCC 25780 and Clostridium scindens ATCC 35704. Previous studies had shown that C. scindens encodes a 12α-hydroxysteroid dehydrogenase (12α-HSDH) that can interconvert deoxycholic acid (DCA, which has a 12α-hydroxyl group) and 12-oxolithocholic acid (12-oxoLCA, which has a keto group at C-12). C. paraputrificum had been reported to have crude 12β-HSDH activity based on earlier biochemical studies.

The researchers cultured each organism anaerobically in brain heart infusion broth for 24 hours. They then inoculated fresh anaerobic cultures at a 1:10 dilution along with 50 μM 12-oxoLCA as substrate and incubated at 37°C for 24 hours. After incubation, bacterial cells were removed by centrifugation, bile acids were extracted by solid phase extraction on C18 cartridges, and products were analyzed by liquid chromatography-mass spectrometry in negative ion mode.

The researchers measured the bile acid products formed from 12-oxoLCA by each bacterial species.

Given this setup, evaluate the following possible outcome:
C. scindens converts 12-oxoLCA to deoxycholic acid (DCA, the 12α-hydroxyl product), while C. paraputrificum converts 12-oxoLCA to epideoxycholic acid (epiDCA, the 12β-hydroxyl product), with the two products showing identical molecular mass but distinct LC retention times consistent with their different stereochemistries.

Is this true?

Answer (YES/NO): YES